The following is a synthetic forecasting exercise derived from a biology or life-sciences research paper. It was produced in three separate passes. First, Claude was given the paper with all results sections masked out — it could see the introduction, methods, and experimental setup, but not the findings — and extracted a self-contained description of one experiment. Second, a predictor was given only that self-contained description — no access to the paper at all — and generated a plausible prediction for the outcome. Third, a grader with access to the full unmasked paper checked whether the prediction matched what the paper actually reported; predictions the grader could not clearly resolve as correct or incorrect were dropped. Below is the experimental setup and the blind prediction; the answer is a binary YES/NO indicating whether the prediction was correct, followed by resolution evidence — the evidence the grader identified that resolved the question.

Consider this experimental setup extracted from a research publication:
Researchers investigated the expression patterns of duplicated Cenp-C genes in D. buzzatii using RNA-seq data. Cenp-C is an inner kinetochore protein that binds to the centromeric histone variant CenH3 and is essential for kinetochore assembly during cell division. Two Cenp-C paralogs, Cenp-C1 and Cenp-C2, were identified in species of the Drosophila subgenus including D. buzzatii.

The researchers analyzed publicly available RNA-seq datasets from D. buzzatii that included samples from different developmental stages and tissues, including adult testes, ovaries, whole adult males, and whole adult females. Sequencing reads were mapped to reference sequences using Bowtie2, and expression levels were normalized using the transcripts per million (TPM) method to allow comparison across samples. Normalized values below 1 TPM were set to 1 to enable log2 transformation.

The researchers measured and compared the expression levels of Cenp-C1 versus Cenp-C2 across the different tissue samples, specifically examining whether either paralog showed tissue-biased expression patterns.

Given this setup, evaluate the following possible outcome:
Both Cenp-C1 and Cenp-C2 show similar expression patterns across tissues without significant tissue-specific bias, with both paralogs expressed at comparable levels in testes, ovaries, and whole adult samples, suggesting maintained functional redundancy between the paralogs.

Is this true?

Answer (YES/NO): NO